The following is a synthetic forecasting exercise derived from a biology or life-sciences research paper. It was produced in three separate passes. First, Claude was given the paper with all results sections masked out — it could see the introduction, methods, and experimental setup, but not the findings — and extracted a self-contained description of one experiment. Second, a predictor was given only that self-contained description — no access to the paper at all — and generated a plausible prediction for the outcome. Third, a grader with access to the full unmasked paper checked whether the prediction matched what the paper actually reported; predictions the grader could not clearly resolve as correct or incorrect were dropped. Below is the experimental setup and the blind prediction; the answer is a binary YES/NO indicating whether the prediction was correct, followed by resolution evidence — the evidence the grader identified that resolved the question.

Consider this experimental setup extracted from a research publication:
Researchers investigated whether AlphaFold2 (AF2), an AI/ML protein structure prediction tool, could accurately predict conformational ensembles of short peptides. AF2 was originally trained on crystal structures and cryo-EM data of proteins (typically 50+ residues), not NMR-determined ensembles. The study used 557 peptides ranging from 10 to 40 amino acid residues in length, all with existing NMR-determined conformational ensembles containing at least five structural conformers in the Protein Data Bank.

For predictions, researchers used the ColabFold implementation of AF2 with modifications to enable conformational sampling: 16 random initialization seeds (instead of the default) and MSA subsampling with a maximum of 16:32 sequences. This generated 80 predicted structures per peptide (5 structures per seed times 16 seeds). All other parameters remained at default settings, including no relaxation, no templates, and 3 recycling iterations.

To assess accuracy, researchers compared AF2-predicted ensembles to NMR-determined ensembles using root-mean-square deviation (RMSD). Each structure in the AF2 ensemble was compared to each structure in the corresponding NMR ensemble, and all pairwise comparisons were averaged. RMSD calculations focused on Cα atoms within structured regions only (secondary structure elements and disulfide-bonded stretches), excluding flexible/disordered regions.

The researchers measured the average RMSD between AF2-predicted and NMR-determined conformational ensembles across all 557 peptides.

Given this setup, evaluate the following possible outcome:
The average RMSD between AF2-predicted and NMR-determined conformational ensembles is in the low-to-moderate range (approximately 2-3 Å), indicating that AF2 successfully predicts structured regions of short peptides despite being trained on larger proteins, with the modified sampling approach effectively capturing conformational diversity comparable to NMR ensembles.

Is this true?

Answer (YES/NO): YES